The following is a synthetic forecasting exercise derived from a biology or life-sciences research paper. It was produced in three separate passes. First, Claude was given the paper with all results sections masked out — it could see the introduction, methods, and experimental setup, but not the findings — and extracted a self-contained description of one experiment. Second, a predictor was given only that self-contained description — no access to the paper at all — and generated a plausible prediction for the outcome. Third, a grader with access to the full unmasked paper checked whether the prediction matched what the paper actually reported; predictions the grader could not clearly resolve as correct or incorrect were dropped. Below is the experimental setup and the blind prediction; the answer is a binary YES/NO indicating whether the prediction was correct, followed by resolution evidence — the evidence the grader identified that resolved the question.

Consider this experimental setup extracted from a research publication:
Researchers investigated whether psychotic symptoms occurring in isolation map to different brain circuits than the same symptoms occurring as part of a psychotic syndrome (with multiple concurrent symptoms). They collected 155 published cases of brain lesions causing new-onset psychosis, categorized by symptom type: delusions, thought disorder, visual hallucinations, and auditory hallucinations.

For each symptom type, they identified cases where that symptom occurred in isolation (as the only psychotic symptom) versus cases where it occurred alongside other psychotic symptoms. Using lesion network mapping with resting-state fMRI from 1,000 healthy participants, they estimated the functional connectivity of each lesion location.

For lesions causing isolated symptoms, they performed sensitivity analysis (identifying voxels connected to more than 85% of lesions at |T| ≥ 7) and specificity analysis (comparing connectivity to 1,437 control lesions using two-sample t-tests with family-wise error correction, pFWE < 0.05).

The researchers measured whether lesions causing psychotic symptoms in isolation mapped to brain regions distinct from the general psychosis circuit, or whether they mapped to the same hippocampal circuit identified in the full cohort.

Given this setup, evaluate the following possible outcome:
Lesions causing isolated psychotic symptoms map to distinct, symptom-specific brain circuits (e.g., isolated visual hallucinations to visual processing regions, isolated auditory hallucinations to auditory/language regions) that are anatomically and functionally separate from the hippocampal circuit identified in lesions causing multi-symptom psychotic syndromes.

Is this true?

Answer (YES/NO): NO